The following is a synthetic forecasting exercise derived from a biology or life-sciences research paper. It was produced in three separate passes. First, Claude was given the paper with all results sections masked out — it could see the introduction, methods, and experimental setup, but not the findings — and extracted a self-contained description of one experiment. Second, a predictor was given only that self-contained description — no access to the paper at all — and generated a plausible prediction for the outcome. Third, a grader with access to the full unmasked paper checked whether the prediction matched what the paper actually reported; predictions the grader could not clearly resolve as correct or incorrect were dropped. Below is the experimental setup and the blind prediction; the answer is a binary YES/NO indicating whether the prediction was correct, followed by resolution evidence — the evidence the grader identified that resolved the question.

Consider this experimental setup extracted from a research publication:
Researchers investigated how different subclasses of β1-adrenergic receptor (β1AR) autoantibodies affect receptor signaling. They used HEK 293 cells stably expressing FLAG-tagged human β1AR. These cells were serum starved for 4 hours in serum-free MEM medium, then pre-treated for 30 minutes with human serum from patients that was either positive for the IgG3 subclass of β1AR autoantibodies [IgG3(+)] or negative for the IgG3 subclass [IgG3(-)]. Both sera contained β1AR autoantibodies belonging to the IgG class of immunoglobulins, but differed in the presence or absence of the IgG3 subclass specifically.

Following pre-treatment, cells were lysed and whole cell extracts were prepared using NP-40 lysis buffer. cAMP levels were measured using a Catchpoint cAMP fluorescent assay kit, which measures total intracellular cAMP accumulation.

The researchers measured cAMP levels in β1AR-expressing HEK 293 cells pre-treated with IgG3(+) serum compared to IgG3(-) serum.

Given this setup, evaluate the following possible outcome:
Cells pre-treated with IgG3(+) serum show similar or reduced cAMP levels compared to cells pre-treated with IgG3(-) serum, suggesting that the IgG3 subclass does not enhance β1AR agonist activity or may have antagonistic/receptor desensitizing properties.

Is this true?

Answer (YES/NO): YES